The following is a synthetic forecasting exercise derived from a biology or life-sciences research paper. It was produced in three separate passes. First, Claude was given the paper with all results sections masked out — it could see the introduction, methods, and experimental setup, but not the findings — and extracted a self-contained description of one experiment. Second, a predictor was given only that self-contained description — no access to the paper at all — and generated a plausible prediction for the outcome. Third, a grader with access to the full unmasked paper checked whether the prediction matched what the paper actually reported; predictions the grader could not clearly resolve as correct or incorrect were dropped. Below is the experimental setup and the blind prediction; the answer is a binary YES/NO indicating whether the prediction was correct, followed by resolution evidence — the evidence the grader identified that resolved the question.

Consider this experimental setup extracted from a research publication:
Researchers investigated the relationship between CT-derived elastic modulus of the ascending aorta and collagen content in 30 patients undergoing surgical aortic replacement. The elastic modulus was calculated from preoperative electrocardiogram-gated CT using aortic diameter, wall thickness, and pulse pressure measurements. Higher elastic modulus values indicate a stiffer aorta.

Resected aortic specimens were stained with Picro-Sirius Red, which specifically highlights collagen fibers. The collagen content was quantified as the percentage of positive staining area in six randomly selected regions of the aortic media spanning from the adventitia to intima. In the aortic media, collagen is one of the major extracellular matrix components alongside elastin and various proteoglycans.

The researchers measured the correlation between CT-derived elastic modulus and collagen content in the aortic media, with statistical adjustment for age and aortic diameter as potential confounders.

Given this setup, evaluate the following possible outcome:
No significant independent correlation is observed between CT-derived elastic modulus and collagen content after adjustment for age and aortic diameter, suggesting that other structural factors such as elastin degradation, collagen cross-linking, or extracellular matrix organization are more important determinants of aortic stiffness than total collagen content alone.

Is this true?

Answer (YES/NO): NO